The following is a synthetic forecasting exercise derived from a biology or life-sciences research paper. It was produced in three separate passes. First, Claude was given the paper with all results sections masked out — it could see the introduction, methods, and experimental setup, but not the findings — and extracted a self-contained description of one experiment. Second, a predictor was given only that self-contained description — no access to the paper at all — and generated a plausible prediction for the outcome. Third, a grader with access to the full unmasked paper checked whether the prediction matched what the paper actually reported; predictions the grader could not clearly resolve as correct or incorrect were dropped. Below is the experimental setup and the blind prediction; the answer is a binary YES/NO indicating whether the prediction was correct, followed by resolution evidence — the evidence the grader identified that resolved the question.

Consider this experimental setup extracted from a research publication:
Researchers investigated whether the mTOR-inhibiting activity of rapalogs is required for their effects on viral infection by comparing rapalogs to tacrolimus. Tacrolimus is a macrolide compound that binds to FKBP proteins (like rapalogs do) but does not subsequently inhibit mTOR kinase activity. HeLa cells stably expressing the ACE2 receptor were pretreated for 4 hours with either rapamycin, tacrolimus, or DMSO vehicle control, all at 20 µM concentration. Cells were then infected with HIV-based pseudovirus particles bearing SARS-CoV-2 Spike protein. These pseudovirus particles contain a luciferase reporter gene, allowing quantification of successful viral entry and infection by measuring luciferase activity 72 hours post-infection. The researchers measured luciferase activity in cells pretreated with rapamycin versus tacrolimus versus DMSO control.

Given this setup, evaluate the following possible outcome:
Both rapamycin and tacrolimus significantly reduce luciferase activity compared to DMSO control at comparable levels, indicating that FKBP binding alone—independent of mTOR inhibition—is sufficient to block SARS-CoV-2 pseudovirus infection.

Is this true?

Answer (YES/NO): NO